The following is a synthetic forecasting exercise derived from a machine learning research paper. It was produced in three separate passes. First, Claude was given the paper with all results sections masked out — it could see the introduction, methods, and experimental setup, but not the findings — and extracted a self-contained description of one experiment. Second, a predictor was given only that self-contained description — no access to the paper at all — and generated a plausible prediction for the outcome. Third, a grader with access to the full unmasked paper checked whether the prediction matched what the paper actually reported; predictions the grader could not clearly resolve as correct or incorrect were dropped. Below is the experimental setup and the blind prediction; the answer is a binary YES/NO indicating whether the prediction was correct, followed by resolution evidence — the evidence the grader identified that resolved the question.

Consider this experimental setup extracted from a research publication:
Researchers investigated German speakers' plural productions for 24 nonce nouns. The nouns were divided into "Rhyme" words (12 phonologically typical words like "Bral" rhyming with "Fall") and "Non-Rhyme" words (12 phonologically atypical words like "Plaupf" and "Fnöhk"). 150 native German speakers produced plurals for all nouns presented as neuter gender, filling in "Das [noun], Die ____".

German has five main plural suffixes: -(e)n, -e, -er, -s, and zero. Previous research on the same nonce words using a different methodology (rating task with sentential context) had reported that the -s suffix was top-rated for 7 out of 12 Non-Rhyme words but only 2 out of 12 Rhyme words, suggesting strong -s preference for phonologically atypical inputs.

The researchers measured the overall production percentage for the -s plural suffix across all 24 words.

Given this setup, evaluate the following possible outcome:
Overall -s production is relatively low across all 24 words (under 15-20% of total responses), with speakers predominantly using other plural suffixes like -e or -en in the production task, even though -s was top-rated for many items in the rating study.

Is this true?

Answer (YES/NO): YES